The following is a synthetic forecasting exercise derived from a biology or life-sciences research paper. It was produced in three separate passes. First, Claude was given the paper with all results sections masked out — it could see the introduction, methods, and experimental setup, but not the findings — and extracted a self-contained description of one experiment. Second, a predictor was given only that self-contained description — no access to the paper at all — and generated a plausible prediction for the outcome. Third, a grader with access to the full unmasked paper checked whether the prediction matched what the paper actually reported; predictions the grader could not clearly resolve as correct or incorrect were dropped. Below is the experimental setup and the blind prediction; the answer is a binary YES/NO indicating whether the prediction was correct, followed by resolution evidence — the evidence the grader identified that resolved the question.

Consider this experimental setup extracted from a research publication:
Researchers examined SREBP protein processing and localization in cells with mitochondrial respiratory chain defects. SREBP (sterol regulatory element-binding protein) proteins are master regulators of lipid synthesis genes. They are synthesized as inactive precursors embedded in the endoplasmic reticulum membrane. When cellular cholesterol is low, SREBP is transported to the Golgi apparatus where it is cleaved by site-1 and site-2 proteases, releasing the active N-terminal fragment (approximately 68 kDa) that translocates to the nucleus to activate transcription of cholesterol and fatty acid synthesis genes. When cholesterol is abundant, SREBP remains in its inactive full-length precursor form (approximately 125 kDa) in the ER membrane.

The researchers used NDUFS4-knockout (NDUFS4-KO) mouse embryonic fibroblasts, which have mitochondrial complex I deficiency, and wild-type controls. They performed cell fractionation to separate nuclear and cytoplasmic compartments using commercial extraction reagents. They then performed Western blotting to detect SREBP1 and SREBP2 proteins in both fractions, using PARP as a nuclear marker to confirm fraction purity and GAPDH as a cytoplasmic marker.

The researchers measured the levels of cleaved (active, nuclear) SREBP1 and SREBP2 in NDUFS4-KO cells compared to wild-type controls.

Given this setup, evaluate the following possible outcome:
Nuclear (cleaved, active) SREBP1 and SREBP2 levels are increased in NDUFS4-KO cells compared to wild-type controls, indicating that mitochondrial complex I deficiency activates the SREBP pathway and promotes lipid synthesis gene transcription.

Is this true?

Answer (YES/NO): NO